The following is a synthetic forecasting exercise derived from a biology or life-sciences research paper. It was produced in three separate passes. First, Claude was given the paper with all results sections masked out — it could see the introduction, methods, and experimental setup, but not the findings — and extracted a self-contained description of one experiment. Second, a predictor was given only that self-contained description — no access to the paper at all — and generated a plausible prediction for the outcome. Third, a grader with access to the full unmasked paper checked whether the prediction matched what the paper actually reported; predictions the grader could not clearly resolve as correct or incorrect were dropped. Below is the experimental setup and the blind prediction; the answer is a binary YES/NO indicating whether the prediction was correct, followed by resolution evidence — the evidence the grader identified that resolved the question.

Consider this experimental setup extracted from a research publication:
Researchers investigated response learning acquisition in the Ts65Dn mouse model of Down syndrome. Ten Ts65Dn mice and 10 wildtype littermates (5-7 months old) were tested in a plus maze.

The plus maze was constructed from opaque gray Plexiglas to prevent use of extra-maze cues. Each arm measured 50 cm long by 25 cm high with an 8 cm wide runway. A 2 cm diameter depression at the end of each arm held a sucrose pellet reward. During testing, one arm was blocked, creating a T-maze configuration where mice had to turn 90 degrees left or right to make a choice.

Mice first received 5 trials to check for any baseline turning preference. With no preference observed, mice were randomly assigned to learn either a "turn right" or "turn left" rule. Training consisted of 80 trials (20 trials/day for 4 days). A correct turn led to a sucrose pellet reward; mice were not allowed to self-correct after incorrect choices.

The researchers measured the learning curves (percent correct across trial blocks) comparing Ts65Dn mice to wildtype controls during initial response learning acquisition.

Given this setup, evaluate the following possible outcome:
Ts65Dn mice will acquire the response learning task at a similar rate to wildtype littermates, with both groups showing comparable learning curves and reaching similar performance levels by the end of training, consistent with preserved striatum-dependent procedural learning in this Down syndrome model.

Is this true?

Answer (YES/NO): NO